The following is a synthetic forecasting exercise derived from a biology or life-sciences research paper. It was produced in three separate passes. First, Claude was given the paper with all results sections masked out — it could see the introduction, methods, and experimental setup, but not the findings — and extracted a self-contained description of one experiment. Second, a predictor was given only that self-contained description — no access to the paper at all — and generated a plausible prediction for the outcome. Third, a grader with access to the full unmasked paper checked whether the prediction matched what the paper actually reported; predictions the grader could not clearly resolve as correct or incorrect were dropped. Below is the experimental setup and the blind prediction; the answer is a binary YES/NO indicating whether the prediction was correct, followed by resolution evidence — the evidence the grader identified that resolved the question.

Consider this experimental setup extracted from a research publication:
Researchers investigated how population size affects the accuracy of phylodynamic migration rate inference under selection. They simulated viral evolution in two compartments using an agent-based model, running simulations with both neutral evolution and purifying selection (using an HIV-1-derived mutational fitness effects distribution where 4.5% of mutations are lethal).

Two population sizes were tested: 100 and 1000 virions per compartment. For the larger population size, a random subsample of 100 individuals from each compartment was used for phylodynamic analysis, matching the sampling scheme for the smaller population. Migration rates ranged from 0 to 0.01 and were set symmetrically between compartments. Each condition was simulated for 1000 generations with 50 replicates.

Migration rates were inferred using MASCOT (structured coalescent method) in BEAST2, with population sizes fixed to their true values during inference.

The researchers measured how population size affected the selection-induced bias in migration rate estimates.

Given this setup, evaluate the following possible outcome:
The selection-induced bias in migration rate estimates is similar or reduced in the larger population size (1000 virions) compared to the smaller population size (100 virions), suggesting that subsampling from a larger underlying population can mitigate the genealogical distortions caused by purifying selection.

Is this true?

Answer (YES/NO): NO